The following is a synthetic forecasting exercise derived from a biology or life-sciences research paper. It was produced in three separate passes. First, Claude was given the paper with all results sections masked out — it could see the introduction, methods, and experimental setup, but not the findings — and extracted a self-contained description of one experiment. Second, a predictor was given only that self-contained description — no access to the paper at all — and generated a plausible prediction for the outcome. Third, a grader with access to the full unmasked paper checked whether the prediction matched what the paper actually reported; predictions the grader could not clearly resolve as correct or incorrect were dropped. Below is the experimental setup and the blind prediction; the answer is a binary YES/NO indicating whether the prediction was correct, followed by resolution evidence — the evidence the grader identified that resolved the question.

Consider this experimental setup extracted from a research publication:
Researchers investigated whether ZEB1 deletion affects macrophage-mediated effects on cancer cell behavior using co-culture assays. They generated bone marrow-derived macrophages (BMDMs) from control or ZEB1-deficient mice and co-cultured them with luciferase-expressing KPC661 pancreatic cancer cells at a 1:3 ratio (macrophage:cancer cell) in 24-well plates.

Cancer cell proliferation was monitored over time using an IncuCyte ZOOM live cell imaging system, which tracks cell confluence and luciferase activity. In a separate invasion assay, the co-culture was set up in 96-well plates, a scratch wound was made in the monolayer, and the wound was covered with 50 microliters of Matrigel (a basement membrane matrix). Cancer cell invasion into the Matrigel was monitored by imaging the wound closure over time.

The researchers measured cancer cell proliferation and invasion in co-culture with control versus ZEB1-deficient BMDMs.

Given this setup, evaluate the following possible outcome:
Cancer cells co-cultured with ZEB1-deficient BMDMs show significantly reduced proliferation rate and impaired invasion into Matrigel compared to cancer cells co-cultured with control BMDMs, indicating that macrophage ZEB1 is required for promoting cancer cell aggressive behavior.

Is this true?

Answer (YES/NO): NO